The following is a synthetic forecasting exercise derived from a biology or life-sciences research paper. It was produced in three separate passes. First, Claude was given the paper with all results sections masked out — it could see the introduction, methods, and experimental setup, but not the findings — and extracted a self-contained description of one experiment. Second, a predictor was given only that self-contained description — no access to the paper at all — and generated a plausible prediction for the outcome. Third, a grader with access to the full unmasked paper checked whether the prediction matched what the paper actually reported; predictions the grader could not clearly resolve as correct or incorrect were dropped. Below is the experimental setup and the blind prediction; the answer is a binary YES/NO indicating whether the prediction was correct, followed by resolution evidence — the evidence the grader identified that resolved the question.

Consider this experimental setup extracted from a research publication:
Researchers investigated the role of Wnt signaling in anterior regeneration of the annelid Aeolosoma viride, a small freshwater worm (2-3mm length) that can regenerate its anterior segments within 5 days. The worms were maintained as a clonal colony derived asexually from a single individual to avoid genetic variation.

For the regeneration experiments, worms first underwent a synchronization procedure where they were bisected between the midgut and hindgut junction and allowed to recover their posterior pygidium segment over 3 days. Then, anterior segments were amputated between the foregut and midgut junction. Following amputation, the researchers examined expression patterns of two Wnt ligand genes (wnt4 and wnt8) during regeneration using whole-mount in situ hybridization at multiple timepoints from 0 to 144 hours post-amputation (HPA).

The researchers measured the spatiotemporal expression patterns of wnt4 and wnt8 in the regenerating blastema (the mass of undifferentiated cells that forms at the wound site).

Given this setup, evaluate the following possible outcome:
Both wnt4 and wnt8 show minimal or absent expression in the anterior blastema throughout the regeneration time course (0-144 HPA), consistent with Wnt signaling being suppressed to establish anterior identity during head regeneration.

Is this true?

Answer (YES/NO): NO